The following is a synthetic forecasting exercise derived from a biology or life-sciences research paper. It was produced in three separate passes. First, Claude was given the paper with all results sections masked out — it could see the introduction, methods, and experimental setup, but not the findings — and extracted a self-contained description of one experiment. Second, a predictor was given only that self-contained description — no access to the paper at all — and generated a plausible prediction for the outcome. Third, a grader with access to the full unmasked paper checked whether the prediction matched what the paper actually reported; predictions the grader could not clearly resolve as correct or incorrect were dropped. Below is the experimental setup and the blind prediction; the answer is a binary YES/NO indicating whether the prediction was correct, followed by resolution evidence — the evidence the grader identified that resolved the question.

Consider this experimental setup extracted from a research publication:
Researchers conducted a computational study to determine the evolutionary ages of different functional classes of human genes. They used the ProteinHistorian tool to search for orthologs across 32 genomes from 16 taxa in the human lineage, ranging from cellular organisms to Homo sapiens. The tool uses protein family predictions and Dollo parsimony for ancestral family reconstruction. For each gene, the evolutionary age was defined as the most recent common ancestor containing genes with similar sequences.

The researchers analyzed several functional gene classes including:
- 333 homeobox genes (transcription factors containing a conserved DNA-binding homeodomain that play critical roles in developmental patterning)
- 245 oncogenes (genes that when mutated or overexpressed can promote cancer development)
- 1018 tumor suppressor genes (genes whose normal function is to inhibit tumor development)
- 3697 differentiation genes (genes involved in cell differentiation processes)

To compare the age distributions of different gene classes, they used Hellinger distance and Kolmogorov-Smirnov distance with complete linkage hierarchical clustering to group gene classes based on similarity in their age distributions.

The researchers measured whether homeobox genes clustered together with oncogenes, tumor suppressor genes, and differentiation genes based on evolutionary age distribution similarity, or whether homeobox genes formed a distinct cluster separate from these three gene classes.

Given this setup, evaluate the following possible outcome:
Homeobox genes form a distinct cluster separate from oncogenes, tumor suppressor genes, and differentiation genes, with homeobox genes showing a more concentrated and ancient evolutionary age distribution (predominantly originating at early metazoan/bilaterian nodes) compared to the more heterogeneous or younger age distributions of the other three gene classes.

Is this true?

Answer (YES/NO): NO